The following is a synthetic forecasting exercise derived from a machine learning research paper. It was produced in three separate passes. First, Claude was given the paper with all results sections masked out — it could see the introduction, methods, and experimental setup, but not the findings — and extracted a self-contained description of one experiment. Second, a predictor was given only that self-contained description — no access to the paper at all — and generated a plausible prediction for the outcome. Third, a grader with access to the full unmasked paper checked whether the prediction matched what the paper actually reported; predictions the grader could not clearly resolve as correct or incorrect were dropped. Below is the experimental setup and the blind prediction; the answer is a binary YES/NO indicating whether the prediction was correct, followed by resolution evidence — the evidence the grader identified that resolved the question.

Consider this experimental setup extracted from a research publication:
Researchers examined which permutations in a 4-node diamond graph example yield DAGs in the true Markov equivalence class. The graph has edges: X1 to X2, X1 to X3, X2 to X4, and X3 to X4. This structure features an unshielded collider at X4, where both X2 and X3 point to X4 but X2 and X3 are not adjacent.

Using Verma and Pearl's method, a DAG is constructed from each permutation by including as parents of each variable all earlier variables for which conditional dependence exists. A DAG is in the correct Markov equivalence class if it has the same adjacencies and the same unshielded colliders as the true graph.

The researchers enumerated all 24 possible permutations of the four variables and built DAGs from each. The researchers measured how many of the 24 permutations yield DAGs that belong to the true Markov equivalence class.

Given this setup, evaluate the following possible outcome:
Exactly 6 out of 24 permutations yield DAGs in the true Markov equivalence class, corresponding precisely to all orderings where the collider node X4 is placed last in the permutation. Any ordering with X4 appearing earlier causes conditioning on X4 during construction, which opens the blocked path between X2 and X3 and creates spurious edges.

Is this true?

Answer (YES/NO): NO